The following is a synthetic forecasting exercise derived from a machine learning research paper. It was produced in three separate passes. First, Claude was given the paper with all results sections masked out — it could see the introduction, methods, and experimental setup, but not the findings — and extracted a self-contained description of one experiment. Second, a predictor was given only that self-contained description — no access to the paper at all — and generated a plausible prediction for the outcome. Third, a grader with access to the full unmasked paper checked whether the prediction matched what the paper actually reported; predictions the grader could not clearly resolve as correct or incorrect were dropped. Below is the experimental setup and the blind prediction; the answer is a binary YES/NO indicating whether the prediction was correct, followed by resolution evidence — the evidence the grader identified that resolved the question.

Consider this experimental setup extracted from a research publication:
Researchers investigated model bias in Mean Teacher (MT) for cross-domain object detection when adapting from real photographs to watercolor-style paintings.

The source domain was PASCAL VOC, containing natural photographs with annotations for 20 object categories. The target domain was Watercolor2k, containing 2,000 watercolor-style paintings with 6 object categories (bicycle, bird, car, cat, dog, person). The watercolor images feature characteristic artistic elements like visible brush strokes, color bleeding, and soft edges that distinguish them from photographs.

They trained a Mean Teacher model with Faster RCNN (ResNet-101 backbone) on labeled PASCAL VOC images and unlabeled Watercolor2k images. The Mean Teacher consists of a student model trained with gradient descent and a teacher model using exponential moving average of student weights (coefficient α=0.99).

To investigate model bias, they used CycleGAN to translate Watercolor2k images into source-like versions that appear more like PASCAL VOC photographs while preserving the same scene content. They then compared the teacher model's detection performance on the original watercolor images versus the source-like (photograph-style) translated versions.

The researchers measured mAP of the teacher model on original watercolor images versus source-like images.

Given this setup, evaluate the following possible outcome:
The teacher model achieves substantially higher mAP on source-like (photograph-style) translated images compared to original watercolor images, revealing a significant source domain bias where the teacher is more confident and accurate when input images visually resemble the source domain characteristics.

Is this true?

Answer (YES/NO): YES